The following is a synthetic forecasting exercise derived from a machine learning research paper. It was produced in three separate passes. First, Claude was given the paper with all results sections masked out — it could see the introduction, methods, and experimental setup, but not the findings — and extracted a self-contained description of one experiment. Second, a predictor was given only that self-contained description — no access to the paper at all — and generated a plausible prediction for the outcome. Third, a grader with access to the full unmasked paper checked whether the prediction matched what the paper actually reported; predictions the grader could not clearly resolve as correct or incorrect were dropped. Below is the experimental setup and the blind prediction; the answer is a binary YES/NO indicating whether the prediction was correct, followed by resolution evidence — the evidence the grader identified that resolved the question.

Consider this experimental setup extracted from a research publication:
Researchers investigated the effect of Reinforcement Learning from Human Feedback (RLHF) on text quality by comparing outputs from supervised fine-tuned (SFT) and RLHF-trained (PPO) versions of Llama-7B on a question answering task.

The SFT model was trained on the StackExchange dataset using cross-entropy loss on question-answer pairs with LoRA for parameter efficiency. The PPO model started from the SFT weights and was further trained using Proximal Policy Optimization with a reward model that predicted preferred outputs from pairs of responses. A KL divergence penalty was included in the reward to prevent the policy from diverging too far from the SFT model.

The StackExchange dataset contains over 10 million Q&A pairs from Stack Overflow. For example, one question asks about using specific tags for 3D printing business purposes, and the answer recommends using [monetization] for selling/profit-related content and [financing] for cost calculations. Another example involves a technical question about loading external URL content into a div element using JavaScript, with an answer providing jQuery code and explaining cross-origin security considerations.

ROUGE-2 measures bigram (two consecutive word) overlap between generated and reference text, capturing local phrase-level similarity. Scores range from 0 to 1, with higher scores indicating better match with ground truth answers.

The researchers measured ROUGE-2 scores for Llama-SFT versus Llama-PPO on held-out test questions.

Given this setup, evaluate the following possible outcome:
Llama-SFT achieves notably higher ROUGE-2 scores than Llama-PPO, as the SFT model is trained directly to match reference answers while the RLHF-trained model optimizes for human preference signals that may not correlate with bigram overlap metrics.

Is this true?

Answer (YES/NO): YES